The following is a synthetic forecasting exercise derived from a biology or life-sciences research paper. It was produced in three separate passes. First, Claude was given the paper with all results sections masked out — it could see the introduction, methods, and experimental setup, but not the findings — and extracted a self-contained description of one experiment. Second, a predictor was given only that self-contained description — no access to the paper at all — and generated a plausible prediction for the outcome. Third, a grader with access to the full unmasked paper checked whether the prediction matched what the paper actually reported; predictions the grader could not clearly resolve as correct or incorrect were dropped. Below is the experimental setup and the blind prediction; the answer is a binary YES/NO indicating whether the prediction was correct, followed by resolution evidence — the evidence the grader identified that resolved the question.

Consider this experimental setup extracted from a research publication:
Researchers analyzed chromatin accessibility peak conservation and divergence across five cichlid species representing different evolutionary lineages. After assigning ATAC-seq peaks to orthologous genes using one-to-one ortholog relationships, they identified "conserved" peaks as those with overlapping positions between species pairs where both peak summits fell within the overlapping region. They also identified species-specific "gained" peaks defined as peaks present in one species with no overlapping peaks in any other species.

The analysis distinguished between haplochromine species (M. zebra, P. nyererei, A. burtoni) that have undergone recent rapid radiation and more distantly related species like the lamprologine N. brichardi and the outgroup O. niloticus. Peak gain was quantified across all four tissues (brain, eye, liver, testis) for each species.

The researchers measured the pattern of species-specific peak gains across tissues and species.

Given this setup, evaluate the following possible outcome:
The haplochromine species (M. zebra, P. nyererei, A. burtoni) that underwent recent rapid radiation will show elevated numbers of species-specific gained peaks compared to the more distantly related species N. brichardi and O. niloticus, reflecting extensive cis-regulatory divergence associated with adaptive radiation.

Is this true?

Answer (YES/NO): NO